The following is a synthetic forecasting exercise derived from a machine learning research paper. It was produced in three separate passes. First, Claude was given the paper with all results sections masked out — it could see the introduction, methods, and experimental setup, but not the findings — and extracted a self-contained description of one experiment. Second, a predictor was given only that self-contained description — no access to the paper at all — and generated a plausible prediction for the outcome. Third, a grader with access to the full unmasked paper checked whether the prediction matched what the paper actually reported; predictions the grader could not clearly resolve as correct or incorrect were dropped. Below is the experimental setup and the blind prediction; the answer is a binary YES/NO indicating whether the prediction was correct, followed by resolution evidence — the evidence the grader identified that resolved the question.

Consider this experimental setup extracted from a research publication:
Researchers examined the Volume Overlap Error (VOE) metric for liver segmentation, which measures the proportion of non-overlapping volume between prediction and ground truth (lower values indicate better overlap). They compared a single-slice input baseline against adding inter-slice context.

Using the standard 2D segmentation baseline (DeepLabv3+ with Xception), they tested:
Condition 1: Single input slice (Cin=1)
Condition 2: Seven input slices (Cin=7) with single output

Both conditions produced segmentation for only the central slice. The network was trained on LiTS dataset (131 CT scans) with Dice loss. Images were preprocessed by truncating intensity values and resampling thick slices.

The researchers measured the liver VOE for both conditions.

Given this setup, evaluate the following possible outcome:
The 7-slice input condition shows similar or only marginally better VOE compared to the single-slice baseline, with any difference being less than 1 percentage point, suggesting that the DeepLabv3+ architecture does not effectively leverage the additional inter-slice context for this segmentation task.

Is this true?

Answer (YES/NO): NO